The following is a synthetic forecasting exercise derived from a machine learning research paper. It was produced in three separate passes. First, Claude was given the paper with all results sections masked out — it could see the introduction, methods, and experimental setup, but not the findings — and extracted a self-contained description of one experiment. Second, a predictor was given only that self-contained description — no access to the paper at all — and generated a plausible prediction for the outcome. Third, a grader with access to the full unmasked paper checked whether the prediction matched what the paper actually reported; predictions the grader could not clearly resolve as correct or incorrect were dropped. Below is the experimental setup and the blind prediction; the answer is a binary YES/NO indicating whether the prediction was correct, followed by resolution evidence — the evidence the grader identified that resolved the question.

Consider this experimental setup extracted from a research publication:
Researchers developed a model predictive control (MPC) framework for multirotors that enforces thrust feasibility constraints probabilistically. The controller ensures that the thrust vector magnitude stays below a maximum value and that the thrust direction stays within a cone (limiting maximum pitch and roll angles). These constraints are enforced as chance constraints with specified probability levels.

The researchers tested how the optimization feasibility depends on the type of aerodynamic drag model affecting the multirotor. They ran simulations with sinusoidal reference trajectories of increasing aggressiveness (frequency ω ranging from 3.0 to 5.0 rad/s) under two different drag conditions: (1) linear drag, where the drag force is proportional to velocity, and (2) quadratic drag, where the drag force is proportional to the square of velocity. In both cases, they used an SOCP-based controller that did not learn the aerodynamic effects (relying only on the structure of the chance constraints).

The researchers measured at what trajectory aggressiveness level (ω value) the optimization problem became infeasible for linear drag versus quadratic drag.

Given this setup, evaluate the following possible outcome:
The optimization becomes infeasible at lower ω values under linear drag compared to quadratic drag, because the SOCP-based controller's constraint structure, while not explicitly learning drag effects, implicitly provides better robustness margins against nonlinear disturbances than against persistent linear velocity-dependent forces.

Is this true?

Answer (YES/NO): NO